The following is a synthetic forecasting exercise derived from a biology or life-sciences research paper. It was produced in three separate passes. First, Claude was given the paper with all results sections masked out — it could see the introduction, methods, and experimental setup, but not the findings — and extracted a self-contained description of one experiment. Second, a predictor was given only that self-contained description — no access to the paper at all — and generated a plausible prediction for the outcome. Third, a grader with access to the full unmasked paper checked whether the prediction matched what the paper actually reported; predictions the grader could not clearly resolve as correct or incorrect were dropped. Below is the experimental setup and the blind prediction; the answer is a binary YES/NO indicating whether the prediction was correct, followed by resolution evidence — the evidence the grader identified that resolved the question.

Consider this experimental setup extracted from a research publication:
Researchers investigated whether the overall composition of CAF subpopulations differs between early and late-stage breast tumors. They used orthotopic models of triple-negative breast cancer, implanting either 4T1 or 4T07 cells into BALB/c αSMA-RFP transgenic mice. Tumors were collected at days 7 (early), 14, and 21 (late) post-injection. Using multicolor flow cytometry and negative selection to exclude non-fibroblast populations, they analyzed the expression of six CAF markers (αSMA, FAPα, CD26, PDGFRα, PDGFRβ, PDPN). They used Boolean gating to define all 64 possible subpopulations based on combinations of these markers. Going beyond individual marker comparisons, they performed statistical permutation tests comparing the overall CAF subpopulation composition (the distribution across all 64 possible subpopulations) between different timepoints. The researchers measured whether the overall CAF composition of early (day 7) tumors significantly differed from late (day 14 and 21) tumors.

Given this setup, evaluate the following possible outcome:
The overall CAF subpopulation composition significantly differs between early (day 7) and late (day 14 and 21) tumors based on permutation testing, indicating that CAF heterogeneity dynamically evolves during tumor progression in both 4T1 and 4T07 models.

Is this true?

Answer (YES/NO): YES